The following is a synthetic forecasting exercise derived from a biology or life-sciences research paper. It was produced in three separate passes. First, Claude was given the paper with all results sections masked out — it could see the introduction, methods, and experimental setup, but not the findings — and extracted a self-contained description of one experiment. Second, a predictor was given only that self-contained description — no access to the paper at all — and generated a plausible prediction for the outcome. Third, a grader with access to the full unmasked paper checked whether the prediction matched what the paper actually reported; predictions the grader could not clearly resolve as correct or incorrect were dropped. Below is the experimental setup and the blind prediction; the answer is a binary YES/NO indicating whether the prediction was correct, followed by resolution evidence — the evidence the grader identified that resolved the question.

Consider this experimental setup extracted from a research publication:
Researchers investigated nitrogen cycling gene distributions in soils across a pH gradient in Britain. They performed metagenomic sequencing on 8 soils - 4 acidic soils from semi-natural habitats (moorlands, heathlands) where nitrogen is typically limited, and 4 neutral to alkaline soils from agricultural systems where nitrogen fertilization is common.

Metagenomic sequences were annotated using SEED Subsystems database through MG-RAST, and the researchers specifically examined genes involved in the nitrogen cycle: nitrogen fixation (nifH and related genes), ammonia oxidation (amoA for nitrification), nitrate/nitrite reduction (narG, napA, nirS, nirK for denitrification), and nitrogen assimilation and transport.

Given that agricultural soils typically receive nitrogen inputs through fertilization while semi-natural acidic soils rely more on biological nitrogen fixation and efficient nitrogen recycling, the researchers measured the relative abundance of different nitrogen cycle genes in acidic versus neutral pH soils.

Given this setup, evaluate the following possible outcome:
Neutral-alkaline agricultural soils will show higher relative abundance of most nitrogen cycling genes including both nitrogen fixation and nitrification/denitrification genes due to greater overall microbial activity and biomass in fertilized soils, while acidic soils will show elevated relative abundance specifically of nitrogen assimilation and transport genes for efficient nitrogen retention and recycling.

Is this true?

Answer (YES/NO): NO